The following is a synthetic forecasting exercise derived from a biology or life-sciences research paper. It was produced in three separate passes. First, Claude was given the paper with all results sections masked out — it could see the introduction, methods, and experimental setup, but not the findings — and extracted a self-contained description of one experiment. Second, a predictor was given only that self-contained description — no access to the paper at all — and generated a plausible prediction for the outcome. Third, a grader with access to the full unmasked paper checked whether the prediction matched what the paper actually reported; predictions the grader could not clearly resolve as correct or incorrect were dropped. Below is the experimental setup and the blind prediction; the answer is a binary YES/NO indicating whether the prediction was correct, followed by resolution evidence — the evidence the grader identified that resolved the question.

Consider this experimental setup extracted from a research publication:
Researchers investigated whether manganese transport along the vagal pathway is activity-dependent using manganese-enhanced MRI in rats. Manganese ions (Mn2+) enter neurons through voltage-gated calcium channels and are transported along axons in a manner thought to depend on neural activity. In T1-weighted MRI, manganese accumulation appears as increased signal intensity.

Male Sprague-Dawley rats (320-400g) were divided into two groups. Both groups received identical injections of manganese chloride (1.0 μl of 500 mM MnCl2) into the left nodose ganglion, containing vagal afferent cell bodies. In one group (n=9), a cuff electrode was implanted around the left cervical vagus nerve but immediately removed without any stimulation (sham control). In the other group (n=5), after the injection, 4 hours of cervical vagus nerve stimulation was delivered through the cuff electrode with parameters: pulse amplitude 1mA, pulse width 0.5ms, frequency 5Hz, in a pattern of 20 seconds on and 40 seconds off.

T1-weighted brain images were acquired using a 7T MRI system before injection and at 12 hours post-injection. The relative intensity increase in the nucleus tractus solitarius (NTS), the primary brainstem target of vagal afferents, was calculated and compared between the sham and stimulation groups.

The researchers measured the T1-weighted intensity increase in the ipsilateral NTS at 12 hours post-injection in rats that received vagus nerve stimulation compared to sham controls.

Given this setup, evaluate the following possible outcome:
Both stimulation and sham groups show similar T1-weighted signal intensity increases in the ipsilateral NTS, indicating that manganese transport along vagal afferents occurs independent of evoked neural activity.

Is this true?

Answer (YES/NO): NO